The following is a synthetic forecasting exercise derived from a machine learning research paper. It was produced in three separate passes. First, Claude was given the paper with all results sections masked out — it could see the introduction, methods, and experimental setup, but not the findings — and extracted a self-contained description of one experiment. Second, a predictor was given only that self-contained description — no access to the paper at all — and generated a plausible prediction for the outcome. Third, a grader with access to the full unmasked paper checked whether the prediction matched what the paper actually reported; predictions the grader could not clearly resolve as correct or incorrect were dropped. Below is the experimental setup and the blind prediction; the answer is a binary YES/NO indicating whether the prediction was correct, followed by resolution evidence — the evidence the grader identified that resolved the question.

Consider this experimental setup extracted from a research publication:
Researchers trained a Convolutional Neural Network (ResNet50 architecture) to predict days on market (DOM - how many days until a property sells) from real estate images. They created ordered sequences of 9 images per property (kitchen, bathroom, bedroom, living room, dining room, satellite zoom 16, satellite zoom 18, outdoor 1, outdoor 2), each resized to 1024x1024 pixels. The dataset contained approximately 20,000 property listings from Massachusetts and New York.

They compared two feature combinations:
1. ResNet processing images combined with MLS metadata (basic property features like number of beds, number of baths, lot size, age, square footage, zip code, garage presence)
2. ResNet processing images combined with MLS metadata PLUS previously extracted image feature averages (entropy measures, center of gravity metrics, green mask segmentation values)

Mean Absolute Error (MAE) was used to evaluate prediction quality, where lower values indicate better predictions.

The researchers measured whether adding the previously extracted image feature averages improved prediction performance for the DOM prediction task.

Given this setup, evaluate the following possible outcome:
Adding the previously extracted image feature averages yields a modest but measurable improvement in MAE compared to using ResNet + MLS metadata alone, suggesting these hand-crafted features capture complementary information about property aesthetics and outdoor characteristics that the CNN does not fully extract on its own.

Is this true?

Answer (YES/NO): NO